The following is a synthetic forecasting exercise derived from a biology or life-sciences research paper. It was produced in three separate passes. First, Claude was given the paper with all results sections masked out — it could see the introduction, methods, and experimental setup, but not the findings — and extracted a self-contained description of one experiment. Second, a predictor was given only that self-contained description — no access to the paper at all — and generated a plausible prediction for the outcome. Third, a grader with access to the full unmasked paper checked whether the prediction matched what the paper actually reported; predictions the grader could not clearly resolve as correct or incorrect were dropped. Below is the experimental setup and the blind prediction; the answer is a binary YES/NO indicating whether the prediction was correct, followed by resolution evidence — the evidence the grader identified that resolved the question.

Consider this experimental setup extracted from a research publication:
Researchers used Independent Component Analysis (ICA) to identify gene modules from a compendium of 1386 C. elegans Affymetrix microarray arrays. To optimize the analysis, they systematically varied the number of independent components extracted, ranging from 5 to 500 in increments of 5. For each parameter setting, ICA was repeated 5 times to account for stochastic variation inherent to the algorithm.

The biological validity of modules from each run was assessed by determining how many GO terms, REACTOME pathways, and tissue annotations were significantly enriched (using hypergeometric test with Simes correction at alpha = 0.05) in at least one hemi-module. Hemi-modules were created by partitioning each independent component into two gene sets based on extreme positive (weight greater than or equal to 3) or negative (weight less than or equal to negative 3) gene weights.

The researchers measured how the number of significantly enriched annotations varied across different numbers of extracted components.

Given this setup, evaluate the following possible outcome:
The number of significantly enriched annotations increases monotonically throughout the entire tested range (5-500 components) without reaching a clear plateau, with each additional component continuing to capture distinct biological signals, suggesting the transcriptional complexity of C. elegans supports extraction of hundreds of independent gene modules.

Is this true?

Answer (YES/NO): NO